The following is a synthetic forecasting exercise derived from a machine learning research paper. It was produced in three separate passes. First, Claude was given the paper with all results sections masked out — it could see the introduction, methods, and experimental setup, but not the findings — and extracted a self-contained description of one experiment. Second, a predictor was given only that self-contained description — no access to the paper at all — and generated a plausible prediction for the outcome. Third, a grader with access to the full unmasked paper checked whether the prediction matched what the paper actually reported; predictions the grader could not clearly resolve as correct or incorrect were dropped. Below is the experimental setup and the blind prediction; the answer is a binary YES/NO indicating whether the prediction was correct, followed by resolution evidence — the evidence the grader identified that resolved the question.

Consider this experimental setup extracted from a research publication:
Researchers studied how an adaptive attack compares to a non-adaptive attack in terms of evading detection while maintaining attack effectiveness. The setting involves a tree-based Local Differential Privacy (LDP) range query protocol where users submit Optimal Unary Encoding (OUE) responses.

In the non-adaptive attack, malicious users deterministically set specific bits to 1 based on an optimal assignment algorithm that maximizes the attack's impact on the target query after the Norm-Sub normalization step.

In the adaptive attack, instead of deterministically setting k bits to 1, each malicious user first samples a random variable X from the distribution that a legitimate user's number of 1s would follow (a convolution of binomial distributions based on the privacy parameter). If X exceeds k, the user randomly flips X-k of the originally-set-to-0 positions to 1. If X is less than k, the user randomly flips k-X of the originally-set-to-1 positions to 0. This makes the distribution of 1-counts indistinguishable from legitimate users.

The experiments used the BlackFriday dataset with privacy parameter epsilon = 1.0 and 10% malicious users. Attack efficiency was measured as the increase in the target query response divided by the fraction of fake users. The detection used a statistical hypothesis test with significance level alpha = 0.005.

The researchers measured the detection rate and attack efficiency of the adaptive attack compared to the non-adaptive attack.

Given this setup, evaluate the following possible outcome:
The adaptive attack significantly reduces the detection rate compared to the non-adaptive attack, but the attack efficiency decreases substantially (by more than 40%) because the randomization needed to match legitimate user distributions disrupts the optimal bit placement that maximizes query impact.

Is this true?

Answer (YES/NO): NO